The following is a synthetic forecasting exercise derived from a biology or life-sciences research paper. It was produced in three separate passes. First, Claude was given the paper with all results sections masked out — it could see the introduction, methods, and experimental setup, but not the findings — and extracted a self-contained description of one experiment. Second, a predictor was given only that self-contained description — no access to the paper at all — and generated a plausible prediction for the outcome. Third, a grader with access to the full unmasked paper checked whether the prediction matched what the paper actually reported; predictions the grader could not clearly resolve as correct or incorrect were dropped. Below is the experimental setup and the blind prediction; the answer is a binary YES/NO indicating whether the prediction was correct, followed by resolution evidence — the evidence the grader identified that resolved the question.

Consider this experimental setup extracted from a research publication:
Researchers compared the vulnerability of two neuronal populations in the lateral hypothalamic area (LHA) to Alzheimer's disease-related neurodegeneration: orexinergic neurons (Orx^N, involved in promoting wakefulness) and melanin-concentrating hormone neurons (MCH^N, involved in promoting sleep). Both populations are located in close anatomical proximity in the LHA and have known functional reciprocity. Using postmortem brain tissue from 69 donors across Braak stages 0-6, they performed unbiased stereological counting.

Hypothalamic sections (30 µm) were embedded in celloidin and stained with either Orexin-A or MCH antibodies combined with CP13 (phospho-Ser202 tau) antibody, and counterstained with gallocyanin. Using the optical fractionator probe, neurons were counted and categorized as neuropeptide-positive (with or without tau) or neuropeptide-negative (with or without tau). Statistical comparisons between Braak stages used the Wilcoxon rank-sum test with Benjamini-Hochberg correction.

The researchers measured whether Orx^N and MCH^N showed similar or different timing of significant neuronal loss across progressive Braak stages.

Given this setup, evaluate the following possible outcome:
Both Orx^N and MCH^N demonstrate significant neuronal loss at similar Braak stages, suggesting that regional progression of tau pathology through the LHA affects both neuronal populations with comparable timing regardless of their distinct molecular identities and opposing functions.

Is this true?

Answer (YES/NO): NO